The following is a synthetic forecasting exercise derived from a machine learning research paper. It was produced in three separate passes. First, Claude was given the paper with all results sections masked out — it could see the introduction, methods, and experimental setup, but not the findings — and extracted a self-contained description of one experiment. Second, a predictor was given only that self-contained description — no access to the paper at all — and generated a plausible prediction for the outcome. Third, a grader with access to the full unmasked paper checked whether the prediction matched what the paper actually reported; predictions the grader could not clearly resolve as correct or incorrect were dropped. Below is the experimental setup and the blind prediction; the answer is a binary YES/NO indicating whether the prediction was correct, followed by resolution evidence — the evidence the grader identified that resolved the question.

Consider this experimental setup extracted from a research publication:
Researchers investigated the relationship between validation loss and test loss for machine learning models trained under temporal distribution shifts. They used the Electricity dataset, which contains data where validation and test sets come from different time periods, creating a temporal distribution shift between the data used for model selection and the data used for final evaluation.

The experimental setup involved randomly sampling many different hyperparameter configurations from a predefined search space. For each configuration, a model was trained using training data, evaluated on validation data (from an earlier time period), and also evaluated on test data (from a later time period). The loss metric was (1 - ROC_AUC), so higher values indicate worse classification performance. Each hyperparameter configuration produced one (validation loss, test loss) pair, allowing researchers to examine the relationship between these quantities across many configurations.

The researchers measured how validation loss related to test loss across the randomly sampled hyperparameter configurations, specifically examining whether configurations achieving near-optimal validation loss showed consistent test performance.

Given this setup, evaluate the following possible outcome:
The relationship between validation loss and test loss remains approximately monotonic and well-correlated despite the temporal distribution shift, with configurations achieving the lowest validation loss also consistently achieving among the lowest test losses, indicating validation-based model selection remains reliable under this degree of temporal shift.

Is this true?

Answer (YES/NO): NO